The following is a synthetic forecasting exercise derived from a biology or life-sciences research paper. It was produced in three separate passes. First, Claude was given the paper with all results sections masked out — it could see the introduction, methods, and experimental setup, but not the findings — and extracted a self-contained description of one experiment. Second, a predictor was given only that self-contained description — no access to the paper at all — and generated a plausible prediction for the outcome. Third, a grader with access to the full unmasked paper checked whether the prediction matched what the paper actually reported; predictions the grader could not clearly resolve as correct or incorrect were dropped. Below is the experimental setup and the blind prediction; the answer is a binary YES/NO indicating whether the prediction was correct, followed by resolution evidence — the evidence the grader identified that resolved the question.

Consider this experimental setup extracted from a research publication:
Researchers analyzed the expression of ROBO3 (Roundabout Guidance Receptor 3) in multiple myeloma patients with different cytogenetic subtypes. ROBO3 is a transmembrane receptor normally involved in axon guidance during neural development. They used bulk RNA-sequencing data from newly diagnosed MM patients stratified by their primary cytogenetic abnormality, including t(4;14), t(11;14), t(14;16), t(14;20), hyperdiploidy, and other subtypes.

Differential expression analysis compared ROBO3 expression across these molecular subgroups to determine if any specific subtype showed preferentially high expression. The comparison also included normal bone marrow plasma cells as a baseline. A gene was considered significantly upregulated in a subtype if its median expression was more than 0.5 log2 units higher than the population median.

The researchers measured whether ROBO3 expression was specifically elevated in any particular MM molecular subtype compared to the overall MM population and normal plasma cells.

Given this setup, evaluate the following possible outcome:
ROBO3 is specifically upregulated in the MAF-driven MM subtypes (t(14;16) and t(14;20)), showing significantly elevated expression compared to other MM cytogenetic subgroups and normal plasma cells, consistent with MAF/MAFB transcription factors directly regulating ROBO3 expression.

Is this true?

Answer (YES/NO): NO